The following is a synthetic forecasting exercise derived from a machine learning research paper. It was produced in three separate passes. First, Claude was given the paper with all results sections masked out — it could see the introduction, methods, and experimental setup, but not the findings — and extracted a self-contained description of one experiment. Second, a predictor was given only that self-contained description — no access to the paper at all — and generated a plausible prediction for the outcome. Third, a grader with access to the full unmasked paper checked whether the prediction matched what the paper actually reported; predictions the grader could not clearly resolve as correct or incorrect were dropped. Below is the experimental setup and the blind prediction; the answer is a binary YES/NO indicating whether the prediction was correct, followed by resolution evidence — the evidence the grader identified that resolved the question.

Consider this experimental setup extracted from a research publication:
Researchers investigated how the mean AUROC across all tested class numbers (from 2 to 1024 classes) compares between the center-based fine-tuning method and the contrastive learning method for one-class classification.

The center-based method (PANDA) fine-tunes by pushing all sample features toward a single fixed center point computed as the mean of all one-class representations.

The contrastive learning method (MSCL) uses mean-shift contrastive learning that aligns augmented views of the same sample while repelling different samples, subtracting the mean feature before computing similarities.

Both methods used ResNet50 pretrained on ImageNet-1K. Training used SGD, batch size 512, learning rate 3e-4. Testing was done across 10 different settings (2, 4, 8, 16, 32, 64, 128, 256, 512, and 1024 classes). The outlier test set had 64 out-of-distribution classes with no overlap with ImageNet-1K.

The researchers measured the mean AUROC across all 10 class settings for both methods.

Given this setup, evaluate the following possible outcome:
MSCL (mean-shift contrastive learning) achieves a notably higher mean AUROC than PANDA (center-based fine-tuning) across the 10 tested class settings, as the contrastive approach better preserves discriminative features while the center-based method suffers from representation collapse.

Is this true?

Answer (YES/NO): NO